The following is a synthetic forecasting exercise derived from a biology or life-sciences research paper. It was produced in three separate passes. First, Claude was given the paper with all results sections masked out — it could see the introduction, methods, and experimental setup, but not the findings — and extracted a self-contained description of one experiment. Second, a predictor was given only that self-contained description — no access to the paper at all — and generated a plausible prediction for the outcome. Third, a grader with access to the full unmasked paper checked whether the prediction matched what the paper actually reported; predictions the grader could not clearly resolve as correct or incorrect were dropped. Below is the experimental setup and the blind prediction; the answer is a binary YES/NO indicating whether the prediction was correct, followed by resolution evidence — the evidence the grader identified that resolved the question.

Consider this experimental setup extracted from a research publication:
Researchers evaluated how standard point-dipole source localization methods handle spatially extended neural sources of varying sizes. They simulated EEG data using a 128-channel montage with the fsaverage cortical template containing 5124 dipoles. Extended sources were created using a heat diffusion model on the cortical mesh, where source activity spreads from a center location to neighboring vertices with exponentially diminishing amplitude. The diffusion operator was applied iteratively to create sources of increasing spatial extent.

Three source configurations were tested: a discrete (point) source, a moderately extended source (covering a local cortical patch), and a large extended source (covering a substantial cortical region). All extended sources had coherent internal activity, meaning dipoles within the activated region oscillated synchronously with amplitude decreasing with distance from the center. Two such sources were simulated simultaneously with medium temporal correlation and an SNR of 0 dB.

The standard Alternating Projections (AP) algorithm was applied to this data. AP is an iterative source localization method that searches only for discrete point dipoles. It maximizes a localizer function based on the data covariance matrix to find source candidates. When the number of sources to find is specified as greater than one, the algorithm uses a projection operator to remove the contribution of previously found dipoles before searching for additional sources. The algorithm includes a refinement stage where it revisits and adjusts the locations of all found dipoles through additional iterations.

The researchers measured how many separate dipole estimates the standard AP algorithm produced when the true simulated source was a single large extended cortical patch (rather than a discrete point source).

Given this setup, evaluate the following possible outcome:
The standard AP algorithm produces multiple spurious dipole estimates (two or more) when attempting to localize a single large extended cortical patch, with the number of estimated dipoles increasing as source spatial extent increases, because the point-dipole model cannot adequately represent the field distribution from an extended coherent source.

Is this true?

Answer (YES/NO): YES